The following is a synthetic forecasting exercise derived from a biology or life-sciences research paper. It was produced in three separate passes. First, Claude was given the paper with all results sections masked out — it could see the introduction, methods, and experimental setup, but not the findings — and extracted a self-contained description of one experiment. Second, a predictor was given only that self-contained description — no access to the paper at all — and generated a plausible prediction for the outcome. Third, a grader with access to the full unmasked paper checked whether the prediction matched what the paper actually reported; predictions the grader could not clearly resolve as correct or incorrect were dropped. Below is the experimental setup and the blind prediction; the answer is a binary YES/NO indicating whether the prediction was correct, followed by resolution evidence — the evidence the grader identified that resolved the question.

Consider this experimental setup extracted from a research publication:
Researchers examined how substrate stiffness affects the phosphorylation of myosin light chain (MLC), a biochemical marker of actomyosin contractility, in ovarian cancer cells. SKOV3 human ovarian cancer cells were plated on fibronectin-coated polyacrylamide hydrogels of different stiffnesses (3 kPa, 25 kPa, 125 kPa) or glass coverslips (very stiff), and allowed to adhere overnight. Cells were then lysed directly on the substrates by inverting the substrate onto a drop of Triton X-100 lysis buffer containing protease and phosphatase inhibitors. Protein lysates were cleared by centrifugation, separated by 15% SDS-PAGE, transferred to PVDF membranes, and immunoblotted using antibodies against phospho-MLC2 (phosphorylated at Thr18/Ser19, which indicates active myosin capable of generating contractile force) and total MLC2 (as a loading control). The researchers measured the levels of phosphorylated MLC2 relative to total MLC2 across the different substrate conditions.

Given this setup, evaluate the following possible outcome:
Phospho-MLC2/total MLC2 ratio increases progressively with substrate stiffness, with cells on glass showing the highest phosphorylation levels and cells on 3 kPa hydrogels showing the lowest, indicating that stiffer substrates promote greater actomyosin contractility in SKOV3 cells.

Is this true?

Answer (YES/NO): YES